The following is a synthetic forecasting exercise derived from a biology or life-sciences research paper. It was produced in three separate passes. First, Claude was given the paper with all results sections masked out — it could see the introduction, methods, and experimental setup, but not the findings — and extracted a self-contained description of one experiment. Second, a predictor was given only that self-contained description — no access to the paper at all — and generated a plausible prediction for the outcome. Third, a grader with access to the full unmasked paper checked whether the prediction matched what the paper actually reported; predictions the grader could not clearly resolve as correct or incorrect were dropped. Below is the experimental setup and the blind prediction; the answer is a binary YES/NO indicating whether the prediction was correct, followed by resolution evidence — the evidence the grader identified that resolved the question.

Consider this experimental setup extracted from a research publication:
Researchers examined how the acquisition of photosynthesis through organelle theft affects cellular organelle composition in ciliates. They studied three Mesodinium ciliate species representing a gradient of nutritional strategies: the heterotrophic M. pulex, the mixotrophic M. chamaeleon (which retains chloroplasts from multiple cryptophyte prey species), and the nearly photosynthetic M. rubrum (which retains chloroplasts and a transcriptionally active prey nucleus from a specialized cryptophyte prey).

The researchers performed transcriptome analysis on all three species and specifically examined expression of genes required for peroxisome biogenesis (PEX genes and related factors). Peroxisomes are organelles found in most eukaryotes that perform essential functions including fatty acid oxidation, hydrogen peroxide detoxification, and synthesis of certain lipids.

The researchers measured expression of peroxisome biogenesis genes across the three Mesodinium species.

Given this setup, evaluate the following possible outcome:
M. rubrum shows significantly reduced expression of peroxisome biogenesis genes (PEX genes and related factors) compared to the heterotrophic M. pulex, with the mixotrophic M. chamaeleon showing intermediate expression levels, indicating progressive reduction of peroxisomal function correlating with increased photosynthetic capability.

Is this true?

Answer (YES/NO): NO